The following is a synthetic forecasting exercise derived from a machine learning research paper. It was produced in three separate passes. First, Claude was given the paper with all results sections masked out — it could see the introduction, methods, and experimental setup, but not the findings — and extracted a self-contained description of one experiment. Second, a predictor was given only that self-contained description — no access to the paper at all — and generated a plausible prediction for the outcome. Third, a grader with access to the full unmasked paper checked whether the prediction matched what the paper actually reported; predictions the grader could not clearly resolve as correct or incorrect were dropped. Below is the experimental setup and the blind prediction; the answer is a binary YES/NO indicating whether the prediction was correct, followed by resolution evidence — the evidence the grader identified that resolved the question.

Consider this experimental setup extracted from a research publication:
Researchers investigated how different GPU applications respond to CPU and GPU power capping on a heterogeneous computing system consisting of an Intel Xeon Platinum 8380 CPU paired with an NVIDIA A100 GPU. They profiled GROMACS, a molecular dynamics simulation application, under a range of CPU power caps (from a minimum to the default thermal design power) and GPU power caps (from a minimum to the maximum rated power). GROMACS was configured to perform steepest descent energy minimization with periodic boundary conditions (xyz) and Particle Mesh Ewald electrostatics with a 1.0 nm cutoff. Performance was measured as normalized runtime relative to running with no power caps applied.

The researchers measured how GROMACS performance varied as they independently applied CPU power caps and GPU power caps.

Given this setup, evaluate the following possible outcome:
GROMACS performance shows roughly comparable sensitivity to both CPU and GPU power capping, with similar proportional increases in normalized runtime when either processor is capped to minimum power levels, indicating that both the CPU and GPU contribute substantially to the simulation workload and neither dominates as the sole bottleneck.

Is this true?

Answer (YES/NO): NO